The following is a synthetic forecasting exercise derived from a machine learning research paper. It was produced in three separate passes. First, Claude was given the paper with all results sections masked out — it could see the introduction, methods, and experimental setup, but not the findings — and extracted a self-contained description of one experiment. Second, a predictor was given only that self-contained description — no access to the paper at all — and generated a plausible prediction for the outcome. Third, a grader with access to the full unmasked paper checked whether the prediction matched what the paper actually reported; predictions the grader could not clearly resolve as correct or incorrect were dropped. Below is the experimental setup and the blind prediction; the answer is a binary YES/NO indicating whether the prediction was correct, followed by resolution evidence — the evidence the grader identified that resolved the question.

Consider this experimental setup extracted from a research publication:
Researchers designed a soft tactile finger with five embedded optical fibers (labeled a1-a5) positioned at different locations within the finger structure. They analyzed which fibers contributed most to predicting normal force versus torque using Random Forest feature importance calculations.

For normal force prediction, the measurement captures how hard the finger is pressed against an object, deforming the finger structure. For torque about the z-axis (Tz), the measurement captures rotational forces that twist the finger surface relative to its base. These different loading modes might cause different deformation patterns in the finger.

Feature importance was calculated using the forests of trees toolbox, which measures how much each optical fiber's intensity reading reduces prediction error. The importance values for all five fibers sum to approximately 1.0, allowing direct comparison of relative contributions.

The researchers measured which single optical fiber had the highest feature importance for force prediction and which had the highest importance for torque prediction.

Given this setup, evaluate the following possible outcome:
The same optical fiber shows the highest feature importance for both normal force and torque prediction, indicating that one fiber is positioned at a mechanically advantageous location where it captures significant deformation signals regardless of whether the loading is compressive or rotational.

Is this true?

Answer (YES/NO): NO